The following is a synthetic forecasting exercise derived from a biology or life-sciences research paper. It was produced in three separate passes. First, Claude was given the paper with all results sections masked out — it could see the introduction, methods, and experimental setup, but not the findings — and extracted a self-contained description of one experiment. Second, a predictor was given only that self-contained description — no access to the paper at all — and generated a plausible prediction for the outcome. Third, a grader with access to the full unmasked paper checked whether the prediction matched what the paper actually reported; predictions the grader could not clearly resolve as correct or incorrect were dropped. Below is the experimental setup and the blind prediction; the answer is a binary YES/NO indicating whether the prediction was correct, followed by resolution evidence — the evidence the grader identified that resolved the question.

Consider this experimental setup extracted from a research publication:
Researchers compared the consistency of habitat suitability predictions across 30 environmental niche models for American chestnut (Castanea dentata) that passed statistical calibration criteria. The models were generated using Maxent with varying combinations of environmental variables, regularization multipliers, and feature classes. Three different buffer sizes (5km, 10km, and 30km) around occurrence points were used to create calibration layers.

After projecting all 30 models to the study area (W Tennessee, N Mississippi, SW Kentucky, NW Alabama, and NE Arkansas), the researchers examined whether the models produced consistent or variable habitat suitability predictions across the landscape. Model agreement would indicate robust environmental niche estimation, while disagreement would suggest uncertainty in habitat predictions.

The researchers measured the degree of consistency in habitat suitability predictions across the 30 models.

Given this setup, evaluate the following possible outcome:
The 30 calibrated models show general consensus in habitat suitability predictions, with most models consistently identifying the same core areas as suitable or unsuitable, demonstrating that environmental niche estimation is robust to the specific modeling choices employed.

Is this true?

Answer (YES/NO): NO